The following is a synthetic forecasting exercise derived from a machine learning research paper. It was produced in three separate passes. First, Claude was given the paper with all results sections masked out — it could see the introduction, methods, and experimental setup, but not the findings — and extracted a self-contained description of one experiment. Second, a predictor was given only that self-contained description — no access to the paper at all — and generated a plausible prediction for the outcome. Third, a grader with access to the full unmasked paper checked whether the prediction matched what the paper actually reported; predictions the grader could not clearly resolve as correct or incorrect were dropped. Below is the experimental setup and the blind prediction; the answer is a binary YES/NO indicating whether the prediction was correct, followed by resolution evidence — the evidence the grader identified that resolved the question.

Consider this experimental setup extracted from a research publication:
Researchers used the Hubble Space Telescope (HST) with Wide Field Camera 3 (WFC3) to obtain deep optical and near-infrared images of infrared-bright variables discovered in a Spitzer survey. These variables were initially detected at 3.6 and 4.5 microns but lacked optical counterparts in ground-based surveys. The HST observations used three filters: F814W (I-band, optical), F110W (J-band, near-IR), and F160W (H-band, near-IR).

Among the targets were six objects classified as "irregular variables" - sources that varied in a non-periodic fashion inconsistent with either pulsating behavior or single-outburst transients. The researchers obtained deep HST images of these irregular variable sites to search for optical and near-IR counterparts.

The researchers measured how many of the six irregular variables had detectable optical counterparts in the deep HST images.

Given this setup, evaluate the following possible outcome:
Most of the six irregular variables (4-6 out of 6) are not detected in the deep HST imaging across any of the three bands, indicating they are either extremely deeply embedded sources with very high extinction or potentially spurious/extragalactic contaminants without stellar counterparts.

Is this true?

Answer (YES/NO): YES